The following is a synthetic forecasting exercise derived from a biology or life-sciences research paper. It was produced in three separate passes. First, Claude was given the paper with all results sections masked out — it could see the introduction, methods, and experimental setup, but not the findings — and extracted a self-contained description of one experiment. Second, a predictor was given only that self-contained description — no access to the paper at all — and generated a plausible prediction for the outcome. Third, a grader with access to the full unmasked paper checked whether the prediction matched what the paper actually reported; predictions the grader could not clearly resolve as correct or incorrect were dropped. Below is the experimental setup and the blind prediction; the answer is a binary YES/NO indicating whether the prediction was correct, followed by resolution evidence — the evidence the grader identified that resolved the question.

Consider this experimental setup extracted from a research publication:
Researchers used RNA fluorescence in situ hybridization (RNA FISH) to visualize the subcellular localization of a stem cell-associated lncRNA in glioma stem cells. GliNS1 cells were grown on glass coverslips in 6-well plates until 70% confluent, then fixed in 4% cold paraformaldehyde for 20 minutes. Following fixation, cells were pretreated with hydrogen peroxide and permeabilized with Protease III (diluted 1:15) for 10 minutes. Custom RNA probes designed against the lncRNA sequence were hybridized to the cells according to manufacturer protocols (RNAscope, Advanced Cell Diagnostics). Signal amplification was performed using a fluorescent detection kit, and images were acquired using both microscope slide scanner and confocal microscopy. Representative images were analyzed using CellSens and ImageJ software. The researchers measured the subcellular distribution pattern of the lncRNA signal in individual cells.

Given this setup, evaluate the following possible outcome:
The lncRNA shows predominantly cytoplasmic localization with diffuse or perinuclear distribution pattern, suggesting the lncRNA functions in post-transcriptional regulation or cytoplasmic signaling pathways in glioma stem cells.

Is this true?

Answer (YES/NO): NO